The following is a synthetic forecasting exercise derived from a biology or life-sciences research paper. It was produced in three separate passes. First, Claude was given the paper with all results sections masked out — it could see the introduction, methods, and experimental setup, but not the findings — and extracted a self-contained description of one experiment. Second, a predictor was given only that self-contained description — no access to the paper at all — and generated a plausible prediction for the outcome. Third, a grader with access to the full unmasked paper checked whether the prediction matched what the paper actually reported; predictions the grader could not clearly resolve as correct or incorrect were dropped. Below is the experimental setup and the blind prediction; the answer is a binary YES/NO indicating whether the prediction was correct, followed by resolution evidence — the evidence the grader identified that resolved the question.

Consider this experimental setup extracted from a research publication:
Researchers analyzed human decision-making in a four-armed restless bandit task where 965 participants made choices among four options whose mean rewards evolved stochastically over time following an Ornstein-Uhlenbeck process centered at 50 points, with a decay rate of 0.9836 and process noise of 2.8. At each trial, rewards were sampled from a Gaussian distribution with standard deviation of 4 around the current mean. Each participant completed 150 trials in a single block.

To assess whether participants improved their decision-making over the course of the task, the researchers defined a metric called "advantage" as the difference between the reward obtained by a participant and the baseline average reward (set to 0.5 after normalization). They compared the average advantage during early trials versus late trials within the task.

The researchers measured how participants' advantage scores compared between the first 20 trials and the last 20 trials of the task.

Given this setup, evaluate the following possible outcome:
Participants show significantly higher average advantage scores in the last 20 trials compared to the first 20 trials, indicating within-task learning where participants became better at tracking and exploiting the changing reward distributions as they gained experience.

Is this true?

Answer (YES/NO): YES